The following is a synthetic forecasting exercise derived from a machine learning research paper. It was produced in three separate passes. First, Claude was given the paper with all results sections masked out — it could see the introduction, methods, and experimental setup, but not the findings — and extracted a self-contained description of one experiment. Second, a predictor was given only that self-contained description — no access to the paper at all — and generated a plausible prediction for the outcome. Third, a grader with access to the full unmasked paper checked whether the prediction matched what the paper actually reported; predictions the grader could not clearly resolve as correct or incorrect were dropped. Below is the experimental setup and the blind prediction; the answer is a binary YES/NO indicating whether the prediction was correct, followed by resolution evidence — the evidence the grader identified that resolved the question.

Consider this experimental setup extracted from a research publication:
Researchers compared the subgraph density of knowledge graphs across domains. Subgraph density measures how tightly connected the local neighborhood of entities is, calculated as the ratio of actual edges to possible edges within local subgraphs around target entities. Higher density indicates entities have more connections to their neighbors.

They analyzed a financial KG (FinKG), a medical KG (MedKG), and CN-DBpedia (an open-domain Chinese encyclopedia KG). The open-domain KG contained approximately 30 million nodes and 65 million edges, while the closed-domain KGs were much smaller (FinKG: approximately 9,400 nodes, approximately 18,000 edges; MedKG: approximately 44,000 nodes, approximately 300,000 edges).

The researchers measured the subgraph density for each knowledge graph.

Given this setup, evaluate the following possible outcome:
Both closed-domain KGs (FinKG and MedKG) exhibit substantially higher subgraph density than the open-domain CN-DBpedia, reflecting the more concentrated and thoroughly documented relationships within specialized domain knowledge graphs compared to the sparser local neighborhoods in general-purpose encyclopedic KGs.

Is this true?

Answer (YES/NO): YES